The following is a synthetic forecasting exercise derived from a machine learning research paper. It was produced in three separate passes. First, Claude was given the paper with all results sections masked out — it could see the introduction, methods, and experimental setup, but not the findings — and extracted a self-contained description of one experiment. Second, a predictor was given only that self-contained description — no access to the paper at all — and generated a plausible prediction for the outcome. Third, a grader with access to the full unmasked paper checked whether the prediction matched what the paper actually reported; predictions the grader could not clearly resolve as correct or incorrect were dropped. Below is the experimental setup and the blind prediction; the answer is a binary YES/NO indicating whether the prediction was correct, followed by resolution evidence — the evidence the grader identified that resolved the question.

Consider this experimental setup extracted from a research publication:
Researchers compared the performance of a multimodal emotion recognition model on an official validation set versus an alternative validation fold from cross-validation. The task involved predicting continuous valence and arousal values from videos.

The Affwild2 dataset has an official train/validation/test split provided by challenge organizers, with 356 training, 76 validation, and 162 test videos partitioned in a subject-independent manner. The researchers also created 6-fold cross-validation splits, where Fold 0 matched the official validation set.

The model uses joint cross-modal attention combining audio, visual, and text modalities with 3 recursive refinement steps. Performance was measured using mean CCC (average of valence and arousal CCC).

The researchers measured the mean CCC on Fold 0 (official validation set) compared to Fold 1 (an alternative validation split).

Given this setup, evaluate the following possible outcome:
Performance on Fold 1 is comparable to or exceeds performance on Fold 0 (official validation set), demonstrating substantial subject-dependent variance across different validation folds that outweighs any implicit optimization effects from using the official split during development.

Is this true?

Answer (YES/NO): YES